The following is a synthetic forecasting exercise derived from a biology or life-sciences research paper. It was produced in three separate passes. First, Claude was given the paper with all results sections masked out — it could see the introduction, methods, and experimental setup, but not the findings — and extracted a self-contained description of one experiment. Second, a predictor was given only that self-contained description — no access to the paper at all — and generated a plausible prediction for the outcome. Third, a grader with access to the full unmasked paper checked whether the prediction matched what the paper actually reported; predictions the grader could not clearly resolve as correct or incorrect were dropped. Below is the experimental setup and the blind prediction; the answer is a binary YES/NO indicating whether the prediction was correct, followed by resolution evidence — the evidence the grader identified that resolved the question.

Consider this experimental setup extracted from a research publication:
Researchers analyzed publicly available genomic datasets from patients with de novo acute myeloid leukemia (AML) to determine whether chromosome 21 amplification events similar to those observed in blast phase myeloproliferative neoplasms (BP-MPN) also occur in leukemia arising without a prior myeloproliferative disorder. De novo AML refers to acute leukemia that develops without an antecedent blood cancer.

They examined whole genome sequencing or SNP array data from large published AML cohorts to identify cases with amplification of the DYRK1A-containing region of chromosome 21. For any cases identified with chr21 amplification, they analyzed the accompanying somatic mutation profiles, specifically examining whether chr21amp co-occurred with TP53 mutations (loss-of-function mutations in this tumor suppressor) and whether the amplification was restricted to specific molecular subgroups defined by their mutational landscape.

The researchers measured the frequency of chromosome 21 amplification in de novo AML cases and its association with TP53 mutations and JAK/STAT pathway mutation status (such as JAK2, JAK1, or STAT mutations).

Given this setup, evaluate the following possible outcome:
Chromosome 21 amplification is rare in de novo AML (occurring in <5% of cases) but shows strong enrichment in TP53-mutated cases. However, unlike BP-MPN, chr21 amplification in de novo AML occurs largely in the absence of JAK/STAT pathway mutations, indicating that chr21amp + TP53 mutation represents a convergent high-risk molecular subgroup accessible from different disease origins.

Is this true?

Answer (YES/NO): NO